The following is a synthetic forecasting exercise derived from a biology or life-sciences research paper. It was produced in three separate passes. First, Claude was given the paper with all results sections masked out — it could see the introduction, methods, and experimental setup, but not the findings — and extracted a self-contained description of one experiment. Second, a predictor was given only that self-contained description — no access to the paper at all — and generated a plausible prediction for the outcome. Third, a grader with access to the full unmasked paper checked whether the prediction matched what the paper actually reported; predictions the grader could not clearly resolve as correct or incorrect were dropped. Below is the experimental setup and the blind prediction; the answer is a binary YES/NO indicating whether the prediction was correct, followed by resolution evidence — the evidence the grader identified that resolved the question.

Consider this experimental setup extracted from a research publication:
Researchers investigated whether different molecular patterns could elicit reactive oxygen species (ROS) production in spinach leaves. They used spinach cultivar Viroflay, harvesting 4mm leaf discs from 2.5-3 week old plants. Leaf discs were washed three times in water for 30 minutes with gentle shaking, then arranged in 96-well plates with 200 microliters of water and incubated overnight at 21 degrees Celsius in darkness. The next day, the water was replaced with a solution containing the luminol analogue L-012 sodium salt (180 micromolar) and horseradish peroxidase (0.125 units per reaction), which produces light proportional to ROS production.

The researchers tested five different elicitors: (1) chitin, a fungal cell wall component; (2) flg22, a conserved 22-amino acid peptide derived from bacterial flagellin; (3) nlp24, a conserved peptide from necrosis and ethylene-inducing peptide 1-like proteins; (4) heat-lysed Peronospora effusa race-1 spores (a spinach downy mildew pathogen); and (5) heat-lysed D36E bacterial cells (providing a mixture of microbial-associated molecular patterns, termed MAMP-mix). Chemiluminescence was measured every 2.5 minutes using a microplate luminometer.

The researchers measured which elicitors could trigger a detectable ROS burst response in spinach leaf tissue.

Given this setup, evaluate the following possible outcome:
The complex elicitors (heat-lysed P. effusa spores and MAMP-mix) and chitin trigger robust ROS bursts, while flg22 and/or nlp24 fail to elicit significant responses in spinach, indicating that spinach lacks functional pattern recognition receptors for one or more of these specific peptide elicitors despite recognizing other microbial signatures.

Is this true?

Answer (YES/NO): YES